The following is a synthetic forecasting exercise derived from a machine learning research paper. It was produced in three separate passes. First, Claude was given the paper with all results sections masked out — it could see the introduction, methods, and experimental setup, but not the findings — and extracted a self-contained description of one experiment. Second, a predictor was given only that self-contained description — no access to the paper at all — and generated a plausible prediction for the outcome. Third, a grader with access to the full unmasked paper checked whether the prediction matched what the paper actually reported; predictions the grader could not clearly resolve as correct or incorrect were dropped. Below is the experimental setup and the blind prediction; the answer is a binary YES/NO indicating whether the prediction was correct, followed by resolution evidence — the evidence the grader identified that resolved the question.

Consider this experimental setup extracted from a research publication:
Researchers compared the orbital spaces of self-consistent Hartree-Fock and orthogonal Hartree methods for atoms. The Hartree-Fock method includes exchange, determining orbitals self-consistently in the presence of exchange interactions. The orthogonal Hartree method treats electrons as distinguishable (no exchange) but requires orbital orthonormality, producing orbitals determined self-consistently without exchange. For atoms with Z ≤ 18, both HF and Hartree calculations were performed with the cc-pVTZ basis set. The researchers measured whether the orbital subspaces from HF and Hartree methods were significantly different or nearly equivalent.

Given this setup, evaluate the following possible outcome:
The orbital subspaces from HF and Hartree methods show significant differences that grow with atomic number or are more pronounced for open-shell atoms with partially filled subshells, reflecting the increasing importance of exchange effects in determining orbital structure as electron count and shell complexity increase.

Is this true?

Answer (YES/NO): NO